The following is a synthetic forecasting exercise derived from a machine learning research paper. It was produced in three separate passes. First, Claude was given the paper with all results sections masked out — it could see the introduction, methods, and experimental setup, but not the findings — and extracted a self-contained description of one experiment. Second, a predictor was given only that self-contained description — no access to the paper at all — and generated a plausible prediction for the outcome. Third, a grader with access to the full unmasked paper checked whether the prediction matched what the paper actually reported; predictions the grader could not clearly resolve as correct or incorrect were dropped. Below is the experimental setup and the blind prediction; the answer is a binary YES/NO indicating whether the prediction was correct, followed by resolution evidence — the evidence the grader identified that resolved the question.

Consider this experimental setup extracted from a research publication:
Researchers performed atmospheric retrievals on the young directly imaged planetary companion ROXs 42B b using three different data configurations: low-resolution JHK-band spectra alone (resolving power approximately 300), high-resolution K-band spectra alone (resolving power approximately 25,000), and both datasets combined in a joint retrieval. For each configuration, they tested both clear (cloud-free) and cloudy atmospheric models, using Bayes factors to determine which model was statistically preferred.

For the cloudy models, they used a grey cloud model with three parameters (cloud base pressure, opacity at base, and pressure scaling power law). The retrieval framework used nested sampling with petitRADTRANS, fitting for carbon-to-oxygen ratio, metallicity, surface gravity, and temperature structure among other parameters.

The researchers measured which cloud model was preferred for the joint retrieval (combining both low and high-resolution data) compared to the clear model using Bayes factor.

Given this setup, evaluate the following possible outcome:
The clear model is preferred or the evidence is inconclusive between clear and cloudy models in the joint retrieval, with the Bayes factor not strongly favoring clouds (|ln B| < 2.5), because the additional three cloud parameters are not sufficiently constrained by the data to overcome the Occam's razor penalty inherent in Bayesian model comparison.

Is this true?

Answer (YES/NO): NO